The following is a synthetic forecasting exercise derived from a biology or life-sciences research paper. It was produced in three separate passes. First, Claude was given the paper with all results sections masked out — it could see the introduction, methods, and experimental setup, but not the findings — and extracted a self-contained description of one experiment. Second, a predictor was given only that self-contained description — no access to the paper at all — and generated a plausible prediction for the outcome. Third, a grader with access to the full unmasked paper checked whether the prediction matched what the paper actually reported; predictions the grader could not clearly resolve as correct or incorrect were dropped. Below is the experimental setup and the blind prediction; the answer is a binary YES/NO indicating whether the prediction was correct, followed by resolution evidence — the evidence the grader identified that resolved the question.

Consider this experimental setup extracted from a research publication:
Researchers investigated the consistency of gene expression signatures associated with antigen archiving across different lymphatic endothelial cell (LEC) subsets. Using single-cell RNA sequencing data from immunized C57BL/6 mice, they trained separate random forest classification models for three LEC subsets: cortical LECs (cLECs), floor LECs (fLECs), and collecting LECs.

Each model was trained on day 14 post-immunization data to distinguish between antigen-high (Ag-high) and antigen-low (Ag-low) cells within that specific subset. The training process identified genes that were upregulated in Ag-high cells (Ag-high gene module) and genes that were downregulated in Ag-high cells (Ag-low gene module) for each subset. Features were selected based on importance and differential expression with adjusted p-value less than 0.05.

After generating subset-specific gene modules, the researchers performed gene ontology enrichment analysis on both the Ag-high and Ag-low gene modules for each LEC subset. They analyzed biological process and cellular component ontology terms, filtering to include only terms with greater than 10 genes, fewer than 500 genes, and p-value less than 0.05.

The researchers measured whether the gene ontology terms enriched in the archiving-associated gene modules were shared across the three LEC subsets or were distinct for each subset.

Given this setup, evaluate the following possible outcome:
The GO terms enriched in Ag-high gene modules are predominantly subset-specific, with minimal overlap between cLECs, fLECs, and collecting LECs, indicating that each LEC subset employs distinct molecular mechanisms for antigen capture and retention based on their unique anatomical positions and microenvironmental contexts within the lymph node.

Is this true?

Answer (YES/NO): NO